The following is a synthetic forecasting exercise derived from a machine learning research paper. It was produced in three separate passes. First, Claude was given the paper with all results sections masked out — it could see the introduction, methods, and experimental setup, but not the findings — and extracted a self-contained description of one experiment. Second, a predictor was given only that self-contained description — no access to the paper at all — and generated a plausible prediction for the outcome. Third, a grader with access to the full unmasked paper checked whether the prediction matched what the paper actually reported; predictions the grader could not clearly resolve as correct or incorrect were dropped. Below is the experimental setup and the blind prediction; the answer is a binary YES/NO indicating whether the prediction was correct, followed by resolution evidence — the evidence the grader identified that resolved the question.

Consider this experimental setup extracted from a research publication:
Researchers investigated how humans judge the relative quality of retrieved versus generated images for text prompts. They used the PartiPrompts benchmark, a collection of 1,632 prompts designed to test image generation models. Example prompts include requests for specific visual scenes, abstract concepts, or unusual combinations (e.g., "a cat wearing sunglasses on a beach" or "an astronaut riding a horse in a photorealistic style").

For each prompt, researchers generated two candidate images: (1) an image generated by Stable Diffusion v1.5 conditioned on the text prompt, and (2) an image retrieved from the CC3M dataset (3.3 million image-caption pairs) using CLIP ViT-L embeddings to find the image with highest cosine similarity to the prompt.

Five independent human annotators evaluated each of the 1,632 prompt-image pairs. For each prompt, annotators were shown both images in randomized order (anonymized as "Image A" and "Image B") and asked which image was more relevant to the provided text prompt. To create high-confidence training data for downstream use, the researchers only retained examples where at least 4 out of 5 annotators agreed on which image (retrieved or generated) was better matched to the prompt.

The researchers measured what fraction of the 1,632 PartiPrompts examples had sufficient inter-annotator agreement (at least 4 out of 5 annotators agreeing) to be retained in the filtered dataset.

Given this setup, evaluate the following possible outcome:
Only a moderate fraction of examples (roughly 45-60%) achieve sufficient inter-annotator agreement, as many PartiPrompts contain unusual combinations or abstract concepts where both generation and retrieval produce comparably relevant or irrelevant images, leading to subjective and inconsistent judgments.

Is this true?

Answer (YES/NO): YES